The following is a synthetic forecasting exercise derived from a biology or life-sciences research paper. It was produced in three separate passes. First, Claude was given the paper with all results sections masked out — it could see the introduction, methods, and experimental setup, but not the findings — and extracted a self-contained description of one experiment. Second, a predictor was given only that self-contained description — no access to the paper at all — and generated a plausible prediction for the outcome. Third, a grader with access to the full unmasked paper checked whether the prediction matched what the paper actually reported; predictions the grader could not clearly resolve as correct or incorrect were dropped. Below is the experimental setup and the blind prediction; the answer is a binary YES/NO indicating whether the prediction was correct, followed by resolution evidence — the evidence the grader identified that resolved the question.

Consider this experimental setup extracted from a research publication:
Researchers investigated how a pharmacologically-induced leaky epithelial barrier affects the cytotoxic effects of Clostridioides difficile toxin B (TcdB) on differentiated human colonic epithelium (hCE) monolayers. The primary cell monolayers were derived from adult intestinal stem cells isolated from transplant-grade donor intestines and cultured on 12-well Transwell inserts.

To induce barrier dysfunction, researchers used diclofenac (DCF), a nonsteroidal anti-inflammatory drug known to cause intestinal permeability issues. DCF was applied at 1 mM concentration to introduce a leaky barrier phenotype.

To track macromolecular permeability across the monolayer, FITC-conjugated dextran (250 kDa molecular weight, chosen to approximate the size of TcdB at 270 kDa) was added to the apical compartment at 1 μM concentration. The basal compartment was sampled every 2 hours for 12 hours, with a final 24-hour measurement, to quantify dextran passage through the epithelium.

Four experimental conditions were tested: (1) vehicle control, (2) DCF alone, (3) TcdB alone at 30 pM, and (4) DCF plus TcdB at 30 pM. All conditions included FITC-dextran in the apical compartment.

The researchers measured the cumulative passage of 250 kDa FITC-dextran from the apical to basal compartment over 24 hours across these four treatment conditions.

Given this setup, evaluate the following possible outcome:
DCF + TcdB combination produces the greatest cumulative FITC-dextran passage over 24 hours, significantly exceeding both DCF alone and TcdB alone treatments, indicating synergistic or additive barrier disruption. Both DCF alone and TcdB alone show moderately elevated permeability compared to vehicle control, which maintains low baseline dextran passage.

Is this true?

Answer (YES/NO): NO